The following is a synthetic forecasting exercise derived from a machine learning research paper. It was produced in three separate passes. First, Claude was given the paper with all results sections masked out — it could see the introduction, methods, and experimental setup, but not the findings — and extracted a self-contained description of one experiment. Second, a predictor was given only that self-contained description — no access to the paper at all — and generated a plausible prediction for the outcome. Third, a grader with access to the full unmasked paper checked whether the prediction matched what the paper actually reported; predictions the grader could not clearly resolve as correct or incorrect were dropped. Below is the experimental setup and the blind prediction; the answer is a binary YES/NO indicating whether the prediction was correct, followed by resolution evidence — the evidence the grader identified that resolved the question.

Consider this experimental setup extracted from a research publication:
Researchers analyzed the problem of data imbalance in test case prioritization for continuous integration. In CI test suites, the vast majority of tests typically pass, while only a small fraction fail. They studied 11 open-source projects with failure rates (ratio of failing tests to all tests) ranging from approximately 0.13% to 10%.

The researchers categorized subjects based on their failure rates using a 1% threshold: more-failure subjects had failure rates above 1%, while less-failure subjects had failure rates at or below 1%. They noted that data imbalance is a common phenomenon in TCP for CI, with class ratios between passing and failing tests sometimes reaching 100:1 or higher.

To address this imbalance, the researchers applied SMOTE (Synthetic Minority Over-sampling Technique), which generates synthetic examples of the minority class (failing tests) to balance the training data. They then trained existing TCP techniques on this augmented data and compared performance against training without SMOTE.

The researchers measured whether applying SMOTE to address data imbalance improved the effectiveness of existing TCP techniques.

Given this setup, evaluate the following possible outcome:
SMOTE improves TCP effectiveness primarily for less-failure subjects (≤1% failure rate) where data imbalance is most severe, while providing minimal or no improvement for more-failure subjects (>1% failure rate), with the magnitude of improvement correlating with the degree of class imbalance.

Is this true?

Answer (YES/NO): NO